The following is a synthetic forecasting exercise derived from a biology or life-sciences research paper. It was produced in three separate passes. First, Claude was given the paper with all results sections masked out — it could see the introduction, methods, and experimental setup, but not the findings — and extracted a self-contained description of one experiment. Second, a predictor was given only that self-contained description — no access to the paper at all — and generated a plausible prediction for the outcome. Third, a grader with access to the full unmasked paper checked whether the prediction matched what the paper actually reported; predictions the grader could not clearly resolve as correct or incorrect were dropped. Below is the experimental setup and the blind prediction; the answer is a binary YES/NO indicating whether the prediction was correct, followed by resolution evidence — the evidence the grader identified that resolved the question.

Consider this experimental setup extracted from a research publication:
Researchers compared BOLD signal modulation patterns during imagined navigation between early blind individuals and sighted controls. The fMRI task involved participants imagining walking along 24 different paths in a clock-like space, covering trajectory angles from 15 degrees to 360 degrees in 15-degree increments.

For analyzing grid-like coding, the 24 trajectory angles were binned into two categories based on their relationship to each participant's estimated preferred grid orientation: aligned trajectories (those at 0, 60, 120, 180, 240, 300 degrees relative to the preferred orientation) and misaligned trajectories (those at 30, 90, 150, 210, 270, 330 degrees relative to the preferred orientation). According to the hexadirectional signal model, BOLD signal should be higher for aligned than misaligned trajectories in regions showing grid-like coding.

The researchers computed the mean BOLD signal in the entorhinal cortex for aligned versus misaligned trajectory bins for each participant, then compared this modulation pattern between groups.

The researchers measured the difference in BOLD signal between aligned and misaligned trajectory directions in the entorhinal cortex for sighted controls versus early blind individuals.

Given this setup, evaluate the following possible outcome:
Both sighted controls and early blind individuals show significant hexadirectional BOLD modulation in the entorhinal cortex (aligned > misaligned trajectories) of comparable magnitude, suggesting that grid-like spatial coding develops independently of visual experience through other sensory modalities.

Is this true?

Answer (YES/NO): NO